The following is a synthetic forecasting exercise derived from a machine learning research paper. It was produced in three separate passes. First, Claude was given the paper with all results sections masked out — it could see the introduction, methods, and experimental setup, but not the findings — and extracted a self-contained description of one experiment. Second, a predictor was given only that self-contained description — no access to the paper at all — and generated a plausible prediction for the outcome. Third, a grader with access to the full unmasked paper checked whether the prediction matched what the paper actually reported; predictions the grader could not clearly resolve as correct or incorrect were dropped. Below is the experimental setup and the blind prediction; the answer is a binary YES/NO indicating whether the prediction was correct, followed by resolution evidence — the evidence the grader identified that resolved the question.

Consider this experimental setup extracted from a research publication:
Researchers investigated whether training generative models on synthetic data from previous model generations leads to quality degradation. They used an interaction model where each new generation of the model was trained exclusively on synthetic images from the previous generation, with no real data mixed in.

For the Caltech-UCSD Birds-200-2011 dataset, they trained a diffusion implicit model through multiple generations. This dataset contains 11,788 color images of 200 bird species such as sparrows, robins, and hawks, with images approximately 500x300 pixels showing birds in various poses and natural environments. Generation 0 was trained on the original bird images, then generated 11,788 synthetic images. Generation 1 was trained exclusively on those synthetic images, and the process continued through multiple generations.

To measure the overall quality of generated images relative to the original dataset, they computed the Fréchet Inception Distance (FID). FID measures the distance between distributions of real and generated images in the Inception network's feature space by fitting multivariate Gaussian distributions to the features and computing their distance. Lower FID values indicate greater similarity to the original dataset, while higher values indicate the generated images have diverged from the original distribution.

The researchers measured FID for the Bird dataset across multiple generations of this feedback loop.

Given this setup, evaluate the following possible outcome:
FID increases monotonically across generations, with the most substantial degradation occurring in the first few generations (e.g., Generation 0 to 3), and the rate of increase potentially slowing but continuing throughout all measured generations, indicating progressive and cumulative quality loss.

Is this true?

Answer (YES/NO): YES